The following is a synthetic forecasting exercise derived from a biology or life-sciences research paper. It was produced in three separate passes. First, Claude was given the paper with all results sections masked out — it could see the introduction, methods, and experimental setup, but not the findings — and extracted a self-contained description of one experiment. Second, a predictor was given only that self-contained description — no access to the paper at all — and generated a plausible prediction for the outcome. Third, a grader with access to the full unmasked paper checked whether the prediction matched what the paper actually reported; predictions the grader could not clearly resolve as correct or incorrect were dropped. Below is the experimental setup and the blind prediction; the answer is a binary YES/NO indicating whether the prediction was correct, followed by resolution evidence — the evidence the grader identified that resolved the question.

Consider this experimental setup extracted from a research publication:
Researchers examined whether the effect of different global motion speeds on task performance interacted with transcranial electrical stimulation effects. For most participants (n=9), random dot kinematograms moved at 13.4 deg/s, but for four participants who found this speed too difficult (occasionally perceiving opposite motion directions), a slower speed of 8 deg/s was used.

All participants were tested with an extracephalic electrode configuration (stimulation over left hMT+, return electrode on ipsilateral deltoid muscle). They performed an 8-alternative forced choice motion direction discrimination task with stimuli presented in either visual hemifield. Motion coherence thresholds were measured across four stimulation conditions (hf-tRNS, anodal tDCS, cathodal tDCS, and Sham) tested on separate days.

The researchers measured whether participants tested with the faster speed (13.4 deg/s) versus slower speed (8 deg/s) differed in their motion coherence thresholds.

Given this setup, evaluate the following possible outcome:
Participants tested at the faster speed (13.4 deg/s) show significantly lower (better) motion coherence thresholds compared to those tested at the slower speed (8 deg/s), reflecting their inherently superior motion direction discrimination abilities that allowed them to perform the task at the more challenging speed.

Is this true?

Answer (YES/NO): NO